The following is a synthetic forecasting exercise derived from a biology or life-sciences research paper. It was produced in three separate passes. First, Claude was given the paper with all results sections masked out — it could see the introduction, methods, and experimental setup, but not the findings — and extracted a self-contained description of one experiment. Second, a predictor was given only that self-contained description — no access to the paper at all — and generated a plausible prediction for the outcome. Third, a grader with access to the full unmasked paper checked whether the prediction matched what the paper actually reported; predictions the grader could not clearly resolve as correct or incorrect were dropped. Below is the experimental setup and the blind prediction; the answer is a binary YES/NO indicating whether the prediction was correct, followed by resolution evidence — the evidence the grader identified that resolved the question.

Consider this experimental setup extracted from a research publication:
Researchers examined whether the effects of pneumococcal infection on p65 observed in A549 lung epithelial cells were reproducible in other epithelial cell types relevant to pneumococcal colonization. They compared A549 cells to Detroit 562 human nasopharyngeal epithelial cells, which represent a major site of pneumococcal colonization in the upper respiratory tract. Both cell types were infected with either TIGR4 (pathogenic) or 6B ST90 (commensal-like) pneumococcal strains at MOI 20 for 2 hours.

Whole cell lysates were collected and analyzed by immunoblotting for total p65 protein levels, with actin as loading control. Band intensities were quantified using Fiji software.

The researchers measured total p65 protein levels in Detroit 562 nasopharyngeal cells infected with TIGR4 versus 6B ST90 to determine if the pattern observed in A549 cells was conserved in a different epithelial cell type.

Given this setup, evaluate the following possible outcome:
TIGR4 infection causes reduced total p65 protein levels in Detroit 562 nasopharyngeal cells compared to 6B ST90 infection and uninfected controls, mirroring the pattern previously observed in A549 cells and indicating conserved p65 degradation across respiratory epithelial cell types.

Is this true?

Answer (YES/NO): YES